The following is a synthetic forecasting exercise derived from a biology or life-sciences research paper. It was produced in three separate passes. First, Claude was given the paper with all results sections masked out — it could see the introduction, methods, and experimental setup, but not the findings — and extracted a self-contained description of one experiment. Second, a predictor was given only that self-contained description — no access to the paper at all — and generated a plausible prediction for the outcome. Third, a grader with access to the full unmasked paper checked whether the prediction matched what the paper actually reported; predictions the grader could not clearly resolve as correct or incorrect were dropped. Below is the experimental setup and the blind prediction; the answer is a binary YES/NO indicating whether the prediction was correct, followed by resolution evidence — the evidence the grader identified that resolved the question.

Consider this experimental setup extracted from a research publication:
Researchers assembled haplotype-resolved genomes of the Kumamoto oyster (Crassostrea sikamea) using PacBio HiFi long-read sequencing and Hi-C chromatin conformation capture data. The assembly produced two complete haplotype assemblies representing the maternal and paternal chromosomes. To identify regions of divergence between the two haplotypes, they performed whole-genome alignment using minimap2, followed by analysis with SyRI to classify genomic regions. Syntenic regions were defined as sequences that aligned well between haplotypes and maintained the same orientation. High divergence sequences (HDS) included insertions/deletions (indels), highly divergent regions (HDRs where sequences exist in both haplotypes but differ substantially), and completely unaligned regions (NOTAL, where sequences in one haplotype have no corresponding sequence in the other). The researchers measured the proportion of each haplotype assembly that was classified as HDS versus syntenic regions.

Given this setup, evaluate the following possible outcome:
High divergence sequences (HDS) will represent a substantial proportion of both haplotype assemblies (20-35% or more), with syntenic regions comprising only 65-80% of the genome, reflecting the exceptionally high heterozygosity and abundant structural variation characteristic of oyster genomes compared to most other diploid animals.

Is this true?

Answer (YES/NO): YES